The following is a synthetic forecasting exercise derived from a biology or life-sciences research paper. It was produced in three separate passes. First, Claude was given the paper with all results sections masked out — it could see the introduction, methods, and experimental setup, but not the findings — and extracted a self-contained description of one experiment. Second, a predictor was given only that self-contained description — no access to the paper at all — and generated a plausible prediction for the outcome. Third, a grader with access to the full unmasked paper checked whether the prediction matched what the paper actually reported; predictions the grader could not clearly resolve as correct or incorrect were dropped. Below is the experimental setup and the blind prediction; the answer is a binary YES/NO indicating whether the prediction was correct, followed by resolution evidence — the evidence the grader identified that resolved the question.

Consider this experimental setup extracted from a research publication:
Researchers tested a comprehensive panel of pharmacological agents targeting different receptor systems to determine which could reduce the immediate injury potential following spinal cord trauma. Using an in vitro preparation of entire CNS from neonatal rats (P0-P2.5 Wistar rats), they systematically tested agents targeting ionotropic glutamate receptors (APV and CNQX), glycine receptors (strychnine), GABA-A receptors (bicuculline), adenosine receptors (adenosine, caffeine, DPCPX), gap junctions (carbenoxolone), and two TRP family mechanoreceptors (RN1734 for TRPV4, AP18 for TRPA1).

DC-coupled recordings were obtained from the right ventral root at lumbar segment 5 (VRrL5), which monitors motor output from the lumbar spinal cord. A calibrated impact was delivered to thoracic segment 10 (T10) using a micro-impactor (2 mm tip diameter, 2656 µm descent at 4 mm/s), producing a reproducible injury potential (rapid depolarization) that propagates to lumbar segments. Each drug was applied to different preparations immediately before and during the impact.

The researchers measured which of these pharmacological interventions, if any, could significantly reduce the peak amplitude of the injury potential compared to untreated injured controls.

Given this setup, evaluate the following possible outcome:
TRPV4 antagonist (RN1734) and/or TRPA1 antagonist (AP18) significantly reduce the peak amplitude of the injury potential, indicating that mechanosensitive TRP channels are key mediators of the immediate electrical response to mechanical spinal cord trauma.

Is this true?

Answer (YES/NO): YES